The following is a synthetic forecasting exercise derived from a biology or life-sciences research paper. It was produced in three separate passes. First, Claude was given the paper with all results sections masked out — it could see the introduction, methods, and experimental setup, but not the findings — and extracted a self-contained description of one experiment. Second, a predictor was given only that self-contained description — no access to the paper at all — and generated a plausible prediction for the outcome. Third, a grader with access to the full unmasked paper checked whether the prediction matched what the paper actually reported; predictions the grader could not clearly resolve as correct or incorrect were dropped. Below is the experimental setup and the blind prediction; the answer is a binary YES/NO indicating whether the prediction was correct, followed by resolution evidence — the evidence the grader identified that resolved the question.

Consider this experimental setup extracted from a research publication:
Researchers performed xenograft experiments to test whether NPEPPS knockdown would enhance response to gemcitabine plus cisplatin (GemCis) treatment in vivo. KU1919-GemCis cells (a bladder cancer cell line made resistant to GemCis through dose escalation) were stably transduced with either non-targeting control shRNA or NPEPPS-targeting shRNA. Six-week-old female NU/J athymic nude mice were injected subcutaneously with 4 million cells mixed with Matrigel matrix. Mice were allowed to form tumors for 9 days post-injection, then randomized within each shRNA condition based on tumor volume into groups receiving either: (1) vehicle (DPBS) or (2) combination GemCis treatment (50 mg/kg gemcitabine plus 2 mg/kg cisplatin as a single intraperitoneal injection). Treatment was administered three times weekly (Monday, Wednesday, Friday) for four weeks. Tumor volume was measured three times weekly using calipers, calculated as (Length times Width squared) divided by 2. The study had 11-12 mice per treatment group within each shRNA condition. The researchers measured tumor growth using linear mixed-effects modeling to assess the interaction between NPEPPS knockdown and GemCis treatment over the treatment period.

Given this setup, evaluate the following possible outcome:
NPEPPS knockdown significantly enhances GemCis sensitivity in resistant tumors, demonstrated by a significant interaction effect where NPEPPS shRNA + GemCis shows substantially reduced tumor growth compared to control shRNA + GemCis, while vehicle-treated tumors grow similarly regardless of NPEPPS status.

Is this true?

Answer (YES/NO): NO